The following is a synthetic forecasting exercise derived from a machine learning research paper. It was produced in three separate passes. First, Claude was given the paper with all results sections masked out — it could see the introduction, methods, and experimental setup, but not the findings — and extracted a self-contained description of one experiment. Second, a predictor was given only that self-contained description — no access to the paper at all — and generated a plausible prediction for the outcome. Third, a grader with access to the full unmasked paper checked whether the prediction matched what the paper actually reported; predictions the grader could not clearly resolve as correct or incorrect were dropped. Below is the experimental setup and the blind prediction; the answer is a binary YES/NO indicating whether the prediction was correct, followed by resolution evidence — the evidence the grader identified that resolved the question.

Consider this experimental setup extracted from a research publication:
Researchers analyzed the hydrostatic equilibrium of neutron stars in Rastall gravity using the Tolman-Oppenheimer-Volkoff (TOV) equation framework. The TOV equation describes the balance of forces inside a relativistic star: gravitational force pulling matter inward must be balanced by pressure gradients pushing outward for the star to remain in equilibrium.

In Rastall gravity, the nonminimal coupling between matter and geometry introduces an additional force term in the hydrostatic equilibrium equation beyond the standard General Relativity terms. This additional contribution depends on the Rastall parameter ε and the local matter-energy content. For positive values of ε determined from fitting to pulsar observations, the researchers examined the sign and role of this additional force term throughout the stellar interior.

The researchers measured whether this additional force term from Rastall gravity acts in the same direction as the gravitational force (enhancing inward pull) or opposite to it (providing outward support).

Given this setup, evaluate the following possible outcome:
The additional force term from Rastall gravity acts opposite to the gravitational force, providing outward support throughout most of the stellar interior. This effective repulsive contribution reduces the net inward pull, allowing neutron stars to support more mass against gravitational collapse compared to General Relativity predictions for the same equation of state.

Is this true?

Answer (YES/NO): NO